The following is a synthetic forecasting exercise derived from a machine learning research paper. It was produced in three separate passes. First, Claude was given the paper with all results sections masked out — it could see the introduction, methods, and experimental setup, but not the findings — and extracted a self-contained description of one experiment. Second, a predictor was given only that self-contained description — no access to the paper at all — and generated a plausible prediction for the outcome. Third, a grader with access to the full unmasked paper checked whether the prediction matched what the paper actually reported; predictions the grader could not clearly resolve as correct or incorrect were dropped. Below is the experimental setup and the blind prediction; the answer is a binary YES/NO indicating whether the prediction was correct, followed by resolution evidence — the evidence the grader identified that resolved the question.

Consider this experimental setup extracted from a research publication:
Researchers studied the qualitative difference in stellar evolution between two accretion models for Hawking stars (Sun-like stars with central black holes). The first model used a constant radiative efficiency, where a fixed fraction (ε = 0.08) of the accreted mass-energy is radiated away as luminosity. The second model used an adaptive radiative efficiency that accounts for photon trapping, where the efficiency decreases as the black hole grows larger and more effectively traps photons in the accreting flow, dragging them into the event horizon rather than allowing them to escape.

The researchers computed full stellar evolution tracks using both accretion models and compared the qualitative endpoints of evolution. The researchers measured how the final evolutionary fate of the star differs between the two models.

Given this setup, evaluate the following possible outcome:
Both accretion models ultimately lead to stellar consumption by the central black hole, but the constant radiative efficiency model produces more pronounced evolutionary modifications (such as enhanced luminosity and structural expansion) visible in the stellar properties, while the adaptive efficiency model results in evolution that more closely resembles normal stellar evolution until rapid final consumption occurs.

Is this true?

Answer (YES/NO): YES